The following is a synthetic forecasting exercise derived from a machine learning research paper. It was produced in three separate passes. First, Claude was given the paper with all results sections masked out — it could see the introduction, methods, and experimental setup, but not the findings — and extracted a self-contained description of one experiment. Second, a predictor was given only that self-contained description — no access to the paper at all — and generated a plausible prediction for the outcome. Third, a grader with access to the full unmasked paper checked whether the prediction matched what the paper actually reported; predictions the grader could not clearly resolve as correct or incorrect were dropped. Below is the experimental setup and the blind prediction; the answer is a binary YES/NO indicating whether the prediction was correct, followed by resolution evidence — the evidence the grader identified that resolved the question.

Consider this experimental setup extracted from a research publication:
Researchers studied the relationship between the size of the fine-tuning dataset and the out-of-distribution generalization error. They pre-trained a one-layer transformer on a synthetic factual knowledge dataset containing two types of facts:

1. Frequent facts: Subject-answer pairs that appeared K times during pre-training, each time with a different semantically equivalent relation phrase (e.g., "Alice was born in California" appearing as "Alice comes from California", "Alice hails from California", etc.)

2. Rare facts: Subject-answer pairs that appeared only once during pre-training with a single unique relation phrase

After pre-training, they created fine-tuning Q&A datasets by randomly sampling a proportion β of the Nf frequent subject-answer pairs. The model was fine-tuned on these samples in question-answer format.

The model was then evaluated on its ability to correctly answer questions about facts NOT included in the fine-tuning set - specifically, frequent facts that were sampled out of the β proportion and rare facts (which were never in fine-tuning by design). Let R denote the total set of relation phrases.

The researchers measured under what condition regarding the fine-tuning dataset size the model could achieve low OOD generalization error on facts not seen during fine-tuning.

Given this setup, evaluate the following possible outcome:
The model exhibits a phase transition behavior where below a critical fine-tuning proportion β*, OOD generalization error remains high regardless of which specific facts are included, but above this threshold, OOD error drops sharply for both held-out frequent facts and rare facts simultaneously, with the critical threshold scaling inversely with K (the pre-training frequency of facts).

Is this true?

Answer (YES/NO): NO